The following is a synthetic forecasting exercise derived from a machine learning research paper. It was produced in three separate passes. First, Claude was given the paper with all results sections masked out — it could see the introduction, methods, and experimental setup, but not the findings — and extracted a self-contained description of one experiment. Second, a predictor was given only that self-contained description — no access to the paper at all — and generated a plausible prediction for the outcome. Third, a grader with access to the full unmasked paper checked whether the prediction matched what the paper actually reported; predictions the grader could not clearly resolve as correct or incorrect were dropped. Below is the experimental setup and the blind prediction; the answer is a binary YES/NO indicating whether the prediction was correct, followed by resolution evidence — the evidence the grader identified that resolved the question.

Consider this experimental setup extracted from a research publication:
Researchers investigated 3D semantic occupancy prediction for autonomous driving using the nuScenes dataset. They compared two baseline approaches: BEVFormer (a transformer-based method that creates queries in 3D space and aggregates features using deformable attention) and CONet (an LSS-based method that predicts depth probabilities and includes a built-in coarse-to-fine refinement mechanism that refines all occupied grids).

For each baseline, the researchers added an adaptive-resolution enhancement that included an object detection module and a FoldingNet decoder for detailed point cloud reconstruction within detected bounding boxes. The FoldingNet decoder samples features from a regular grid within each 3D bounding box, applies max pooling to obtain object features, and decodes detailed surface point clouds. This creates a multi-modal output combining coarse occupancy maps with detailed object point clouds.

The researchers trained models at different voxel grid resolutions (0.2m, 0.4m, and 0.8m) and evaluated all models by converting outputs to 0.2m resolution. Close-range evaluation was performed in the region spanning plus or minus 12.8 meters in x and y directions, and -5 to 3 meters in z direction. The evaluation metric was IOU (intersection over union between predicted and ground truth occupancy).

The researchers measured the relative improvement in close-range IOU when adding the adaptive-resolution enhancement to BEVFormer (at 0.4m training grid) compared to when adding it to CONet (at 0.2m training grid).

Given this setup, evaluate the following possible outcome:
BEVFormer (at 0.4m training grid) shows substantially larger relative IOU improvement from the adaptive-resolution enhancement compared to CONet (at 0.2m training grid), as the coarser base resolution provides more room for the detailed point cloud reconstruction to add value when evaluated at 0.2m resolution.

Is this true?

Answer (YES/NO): YES